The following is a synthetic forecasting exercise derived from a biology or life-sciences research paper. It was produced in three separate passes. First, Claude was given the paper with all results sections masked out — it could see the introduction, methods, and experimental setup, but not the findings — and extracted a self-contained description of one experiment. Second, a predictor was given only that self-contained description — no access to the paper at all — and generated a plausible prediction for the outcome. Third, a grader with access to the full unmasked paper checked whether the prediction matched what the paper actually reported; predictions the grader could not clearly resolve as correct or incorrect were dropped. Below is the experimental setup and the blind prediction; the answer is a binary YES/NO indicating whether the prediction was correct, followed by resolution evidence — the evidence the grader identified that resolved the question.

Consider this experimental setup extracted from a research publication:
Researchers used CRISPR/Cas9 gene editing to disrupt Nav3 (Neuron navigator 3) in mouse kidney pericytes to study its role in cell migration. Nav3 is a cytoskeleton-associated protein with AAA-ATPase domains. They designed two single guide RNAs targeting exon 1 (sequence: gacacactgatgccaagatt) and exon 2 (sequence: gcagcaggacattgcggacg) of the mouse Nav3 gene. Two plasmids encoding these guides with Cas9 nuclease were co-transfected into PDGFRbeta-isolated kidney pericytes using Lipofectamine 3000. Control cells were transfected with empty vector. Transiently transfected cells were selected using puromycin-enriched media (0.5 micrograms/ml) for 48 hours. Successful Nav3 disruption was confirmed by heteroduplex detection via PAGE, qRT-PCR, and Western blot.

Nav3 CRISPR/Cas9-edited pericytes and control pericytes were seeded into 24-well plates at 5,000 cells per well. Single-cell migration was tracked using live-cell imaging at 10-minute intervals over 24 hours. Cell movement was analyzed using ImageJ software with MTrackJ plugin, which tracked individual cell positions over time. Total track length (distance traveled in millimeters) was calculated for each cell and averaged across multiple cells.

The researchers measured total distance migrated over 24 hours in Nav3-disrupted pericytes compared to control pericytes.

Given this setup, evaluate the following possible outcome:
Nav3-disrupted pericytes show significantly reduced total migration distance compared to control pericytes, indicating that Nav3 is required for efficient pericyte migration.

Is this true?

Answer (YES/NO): YES